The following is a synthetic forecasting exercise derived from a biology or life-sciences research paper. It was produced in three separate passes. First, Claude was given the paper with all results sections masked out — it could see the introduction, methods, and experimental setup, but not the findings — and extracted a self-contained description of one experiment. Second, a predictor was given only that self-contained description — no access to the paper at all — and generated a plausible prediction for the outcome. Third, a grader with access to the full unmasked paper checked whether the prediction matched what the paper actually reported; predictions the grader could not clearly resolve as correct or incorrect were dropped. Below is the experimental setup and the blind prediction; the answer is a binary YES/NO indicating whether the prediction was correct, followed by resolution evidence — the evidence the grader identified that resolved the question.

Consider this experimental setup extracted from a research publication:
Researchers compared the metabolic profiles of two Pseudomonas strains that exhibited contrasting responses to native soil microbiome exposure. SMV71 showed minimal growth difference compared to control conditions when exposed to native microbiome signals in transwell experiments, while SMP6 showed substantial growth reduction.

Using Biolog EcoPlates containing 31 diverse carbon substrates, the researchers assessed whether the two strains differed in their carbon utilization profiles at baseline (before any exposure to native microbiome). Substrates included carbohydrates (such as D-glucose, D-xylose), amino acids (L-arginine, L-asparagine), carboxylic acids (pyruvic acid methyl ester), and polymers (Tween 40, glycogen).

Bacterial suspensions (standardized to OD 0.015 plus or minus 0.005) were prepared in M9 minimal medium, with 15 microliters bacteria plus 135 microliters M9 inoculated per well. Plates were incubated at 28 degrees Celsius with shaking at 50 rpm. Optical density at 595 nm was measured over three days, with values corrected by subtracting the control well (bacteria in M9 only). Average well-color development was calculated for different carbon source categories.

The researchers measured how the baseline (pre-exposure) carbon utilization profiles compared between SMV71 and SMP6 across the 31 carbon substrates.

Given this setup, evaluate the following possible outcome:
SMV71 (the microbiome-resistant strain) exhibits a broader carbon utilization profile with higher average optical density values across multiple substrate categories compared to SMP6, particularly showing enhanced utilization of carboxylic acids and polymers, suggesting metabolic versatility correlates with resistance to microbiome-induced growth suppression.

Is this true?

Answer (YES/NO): NO